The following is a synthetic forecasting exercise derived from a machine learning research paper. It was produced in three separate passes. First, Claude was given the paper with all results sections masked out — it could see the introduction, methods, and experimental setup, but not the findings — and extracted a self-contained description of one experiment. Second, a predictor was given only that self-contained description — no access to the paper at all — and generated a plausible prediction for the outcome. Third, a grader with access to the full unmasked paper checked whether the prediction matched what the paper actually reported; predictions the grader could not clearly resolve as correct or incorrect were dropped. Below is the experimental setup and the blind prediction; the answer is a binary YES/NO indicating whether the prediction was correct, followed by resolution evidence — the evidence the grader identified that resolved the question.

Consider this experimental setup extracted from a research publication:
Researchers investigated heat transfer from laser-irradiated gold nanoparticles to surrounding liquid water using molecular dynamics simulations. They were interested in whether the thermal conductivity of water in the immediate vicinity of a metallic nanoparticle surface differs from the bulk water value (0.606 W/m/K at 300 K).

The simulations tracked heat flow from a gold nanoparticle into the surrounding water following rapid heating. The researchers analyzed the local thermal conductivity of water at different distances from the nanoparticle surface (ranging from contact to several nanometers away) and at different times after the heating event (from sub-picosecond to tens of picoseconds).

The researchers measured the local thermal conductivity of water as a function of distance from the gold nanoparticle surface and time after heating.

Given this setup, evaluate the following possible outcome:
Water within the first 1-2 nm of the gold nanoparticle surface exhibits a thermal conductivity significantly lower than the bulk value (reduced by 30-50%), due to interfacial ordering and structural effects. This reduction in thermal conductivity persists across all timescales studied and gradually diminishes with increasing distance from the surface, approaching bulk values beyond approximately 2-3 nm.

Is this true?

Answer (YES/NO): NO